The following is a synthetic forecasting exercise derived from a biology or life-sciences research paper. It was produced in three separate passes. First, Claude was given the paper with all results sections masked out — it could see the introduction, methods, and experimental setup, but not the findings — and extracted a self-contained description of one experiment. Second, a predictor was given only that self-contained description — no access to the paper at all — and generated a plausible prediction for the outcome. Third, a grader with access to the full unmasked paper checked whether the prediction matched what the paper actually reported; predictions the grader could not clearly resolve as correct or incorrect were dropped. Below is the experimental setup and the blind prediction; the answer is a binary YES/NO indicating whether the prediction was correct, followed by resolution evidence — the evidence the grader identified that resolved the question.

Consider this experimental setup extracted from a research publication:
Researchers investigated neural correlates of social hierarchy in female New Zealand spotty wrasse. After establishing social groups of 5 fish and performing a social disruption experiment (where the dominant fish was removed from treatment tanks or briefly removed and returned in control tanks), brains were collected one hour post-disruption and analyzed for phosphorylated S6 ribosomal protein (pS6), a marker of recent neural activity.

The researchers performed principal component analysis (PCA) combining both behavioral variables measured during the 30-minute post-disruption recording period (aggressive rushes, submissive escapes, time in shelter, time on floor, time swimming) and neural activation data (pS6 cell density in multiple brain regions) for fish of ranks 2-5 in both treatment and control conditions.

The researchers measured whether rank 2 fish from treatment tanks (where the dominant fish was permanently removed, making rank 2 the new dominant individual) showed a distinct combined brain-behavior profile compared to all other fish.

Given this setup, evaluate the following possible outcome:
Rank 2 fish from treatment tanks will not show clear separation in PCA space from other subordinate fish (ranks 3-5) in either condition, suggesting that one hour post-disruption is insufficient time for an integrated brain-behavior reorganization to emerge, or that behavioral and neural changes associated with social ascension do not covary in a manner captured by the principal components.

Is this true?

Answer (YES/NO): NO